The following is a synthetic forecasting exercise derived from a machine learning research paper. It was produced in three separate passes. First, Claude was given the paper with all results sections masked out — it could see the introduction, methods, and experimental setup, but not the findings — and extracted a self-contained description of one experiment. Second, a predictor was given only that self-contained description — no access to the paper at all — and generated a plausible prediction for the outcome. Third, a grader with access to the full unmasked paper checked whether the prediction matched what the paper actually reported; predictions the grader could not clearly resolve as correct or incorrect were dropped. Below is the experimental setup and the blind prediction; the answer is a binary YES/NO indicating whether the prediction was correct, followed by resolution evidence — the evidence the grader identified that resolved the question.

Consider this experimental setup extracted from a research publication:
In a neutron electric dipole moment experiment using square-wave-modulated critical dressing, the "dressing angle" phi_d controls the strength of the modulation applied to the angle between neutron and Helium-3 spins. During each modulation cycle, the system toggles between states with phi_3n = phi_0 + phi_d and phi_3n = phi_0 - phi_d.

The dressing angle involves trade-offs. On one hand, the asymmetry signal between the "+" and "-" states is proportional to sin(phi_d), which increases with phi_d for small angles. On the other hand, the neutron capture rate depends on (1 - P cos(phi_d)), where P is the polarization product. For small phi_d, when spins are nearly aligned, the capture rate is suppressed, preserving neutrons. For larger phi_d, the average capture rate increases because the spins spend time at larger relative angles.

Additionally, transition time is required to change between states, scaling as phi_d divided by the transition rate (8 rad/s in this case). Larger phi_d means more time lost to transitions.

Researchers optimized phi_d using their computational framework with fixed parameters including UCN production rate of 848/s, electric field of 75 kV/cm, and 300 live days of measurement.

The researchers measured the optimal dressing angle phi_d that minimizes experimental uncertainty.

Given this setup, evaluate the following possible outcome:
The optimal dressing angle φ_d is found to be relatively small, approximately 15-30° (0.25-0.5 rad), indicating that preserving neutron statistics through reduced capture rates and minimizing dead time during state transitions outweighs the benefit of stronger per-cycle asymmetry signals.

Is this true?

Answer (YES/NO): NO